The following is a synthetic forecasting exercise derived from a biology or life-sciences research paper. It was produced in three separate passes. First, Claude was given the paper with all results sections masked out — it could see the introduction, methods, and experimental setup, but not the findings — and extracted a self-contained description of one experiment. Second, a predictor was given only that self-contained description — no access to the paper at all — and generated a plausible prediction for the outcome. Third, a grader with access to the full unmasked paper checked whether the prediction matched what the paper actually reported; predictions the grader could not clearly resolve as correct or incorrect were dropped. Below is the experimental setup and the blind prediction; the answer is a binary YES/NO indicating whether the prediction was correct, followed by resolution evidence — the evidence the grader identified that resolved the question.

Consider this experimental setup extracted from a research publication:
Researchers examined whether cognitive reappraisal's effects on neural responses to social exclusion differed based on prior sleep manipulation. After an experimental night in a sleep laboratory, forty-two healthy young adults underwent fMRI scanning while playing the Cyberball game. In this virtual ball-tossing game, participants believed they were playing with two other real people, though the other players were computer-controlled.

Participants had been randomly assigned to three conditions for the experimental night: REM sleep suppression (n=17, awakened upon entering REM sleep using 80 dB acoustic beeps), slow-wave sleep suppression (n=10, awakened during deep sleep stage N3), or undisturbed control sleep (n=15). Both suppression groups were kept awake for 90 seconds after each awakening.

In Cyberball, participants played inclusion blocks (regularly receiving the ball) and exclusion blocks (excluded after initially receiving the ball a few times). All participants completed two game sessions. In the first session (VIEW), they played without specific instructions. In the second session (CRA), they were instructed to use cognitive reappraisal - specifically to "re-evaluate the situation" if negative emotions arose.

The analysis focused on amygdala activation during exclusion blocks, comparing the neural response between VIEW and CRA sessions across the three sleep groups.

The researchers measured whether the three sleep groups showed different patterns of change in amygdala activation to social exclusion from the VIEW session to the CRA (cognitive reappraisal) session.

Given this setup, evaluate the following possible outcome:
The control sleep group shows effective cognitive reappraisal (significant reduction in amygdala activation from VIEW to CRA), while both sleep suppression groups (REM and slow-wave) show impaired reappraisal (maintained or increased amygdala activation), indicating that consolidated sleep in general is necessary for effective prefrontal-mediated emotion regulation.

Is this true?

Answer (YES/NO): NO